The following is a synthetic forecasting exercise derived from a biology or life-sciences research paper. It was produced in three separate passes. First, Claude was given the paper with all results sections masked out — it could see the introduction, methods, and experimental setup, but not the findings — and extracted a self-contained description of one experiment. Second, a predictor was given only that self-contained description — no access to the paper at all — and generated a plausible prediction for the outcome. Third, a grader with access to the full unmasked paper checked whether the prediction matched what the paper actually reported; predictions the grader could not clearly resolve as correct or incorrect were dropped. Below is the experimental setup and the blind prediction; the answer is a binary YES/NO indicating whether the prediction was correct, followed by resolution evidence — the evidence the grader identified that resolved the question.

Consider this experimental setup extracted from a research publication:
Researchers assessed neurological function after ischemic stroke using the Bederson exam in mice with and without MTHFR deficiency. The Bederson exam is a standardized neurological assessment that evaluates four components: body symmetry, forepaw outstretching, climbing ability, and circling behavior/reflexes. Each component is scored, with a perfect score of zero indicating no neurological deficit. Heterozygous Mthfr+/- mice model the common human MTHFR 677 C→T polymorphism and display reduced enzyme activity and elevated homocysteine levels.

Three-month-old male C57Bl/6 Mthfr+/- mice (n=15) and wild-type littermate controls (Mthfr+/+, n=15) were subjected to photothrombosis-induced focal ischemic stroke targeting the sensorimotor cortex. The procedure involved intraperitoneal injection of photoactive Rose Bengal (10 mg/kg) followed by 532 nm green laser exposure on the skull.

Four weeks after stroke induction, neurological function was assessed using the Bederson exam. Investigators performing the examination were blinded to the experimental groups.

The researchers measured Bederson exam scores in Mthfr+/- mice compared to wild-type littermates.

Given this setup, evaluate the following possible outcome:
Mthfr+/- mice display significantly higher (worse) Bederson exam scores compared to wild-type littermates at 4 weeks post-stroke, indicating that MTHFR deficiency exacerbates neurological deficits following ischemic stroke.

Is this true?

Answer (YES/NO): NO